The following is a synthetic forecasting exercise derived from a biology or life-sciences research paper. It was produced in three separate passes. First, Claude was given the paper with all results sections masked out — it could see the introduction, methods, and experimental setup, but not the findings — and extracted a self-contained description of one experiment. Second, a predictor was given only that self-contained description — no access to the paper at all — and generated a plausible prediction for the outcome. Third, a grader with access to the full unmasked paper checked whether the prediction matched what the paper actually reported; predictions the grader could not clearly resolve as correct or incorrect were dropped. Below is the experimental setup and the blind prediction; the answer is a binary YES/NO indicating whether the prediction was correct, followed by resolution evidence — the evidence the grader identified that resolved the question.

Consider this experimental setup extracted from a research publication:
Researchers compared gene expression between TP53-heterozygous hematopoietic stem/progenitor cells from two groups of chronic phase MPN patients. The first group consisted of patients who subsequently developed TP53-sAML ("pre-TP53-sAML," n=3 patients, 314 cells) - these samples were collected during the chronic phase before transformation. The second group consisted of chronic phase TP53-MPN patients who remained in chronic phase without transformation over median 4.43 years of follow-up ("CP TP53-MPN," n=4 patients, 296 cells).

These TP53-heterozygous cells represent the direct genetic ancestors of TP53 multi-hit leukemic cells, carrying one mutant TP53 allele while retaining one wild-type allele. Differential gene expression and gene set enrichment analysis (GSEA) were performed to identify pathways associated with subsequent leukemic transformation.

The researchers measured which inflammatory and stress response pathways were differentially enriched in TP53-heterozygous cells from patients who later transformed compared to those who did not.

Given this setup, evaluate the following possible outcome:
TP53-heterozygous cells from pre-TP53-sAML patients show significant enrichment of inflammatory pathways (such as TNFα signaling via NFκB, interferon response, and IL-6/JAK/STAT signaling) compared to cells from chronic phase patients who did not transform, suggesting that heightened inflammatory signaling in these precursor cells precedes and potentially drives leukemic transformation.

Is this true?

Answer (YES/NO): NO